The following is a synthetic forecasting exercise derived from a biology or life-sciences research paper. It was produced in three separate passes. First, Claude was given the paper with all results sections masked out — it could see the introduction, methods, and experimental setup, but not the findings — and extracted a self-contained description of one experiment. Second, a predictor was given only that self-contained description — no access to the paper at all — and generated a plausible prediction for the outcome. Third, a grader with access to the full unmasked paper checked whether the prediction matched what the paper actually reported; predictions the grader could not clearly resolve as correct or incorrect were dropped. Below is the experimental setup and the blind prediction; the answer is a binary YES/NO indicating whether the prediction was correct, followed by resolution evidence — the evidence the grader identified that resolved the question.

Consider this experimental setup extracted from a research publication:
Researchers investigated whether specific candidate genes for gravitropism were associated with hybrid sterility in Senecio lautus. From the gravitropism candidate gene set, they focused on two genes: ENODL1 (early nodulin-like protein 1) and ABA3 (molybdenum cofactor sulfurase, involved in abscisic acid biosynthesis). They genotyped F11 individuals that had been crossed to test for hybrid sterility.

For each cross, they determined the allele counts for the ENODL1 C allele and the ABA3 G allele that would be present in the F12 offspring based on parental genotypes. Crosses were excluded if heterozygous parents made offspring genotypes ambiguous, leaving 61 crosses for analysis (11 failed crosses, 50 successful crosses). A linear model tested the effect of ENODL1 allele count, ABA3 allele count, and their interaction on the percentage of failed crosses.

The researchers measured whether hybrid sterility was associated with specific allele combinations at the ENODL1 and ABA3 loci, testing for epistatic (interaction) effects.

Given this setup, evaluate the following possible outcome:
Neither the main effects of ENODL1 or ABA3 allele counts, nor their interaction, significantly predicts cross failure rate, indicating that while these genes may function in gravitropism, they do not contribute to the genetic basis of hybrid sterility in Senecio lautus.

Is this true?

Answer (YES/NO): NO